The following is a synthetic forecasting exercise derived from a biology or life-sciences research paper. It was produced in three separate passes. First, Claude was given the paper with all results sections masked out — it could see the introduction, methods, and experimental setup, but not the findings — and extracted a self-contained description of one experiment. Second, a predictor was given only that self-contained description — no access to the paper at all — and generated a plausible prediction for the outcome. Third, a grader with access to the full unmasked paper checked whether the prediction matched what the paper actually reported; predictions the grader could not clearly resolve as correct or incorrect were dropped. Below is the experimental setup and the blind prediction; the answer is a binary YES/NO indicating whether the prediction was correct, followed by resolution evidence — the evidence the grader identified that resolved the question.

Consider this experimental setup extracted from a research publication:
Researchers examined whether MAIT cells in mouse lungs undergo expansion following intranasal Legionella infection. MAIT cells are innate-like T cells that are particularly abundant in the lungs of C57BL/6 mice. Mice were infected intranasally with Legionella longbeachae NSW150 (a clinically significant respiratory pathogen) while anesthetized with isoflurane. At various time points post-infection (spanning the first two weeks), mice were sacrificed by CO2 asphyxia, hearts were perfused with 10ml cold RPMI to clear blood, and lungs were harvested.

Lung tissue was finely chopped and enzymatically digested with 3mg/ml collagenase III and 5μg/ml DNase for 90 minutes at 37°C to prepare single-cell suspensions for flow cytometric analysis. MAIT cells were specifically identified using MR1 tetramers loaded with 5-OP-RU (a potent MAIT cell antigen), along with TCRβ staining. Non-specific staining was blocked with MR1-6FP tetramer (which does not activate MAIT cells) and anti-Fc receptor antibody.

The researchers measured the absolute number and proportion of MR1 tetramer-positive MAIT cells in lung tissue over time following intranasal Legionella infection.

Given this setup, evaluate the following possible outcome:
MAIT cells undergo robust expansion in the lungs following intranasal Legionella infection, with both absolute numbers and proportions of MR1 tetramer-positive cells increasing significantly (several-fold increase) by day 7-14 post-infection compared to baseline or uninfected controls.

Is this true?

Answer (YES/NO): YES